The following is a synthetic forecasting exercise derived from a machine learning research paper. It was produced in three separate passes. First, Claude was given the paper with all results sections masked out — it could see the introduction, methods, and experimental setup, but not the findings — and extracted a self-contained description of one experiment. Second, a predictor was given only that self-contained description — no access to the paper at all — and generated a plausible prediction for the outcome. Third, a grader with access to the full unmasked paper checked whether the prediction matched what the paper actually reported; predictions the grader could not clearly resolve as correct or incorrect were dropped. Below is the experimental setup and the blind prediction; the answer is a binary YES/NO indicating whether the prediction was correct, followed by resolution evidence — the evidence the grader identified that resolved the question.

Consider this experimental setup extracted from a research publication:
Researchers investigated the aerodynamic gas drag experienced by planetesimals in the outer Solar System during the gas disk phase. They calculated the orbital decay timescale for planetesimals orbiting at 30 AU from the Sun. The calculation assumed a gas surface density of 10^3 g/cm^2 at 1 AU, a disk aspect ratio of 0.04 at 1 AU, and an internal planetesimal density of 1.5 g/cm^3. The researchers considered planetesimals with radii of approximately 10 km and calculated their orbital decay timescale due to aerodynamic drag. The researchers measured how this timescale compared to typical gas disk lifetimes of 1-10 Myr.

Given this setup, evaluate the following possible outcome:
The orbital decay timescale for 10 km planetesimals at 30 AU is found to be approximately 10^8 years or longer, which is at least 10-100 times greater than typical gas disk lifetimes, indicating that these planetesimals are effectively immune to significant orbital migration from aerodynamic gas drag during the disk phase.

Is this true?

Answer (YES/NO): YES